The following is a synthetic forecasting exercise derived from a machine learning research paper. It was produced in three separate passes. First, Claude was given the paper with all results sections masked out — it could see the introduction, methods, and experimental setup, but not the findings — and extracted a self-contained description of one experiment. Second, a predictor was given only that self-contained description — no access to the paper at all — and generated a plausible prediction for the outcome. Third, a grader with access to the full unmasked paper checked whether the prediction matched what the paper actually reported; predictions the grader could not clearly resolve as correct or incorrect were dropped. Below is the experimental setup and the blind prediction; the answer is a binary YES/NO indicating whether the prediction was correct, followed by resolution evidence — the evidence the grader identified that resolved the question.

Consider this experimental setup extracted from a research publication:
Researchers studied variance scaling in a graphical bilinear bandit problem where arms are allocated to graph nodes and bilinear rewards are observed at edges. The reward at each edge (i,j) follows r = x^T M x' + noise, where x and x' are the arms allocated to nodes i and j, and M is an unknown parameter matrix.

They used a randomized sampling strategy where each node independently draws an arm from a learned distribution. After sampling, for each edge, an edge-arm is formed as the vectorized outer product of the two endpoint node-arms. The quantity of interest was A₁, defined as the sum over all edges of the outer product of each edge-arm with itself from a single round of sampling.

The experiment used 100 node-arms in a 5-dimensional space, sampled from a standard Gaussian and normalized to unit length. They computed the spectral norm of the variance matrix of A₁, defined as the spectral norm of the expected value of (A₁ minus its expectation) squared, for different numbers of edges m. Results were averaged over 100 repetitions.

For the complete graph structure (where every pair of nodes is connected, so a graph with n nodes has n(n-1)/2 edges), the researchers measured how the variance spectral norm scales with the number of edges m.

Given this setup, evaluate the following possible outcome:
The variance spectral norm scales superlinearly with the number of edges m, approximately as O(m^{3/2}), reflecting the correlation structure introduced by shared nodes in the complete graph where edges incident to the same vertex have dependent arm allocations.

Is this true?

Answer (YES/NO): YES